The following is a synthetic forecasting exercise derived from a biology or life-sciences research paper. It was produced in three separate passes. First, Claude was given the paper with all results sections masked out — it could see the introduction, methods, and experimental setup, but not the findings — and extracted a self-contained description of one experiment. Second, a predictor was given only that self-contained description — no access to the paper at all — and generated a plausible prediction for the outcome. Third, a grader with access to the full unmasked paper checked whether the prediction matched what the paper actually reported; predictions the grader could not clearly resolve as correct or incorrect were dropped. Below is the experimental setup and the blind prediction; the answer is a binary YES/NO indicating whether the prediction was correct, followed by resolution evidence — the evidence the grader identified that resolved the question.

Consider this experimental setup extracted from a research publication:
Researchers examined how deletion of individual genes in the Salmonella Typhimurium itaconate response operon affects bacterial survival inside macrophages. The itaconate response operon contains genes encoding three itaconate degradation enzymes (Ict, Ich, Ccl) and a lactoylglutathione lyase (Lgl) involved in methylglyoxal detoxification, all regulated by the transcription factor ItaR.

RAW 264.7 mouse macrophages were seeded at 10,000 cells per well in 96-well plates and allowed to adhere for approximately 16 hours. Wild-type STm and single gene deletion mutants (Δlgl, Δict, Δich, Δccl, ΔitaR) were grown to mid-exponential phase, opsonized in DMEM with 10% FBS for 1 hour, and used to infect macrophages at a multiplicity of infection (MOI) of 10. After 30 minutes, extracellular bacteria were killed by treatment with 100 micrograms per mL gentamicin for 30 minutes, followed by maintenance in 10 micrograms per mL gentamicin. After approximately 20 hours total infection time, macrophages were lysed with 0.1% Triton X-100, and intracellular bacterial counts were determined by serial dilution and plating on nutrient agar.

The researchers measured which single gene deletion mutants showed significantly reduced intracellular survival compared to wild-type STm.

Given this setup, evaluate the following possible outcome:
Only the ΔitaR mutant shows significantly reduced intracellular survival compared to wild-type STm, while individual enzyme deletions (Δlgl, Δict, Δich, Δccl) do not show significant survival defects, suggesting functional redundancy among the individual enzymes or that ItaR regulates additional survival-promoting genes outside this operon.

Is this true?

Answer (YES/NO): NO